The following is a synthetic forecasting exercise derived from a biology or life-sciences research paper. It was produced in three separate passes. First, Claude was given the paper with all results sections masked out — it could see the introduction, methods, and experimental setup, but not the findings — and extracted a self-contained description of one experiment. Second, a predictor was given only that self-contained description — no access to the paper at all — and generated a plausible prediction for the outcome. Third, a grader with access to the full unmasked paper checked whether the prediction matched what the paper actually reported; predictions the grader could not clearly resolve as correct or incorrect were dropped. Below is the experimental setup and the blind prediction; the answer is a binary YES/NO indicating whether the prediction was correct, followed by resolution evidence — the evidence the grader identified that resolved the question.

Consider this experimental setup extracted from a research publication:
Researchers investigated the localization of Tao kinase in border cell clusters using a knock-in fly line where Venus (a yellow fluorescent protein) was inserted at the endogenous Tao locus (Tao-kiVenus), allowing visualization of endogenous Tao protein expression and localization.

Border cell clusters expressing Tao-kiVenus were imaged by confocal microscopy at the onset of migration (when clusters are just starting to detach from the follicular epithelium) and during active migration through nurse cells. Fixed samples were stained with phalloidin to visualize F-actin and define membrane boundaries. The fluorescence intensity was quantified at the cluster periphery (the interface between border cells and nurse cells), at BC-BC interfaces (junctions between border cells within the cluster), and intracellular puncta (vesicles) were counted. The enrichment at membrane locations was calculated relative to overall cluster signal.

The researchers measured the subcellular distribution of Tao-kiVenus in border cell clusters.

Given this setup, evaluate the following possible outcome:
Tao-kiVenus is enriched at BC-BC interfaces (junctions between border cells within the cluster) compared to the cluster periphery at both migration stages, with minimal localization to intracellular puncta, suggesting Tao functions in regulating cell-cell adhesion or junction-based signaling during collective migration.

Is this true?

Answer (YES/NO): NO